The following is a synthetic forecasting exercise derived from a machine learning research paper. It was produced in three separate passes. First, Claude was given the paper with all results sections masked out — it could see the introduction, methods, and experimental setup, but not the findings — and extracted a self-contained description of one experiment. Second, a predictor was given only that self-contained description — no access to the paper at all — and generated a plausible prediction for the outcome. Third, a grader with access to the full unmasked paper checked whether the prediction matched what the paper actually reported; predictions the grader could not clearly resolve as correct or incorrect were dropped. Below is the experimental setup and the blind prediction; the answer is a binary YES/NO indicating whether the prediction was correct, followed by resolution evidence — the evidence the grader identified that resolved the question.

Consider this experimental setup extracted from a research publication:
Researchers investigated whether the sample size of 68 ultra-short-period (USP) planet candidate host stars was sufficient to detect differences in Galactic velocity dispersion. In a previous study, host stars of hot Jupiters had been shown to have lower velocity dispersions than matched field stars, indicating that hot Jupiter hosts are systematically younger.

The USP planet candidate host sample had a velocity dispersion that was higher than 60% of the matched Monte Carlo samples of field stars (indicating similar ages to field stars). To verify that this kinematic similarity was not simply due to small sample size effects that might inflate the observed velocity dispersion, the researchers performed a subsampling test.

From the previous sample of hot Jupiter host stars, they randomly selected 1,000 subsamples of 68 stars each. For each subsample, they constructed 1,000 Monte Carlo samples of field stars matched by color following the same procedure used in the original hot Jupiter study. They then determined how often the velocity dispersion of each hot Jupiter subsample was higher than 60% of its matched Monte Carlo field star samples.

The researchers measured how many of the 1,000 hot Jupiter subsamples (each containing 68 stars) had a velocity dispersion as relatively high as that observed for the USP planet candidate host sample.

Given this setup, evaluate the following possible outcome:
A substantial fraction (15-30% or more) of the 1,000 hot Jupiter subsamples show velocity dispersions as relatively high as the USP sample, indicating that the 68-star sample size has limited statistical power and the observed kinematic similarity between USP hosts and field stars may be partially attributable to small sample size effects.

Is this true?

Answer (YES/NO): NO